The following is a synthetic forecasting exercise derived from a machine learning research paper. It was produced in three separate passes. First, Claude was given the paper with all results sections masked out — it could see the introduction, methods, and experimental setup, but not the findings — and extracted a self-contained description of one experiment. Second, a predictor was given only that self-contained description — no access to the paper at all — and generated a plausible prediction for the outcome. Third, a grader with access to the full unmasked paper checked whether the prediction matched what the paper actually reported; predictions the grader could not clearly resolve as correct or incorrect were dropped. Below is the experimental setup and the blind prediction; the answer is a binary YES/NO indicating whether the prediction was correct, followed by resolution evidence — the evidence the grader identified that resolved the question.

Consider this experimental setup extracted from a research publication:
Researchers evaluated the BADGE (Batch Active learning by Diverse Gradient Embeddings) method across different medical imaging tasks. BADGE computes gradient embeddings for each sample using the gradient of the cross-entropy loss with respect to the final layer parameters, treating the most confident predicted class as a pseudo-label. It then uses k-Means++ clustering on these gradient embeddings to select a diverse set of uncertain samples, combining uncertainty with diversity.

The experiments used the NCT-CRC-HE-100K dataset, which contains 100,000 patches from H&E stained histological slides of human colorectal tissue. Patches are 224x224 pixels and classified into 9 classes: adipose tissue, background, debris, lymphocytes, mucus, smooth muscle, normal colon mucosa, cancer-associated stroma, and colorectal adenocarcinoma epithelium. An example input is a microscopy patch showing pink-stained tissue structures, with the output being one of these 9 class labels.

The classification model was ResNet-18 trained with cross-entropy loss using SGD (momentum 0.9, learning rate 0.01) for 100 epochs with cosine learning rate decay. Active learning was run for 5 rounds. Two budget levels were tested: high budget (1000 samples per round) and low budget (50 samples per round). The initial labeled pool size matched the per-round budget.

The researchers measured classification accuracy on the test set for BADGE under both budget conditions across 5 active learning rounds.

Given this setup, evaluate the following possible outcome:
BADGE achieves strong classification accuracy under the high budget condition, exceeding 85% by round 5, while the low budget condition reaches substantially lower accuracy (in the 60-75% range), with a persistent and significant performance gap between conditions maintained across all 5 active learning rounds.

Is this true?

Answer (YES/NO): NO